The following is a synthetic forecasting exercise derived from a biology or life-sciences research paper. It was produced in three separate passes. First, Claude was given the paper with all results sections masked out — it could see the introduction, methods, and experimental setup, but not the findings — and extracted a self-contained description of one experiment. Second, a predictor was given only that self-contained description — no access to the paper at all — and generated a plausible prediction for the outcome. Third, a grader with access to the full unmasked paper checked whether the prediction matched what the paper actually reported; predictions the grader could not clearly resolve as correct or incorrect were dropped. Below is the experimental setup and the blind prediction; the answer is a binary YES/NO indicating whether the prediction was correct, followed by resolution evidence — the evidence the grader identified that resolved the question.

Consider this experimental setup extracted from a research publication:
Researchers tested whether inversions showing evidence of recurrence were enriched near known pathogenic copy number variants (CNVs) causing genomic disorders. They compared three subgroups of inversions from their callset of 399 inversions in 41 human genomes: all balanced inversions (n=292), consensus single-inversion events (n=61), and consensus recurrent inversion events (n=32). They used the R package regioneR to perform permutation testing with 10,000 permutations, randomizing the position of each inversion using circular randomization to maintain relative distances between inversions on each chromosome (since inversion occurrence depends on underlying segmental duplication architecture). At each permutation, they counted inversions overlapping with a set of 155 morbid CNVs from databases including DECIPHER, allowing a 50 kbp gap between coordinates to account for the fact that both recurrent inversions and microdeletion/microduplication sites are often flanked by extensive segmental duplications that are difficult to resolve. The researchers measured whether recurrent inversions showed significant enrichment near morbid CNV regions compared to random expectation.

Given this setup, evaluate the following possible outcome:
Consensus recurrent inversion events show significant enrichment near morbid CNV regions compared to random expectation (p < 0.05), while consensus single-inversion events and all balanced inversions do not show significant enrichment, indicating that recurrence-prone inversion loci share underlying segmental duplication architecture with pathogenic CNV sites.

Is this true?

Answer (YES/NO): NO